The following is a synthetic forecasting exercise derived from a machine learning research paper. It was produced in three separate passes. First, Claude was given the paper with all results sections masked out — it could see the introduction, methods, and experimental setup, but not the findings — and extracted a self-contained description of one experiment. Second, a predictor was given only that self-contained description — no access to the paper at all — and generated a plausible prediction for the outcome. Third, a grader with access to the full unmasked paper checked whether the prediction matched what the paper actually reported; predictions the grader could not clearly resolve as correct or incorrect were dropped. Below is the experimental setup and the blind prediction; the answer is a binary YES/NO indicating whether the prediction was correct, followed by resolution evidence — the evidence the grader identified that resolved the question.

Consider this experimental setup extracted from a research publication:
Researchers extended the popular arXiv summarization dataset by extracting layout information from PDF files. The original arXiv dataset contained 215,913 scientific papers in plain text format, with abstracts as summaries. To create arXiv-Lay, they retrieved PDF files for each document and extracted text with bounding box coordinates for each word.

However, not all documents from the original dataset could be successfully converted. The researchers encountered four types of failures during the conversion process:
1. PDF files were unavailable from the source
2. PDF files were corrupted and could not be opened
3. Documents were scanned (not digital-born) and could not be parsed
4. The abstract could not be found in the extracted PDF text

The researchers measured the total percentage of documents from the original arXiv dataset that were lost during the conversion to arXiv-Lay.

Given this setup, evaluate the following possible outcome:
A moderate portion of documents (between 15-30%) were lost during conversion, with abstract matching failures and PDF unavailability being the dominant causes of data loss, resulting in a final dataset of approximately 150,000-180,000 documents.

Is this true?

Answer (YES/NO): NO